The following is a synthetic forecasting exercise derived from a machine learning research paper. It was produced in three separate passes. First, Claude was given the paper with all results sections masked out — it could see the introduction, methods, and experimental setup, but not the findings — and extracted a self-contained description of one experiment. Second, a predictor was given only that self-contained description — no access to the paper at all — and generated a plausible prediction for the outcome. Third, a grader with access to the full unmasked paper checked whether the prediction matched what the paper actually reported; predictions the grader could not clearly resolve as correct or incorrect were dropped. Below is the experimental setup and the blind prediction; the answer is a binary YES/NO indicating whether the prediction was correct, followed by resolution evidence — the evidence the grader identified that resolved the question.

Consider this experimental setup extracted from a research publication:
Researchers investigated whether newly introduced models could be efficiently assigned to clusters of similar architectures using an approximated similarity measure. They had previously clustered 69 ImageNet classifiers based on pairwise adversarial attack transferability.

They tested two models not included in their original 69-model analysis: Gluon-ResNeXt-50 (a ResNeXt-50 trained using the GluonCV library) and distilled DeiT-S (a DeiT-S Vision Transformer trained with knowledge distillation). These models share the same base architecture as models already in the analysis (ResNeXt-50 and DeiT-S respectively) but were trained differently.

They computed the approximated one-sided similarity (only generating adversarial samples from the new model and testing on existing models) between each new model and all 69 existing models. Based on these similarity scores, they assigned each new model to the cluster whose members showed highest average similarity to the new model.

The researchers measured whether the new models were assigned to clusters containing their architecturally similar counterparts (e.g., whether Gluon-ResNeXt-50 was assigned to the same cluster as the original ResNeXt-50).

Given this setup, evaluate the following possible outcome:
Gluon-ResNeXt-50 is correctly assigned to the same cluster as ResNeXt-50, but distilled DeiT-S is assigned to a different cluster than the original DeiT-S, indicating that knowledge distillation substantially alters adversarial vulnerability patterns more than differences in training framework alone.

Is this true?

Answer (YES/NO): NO